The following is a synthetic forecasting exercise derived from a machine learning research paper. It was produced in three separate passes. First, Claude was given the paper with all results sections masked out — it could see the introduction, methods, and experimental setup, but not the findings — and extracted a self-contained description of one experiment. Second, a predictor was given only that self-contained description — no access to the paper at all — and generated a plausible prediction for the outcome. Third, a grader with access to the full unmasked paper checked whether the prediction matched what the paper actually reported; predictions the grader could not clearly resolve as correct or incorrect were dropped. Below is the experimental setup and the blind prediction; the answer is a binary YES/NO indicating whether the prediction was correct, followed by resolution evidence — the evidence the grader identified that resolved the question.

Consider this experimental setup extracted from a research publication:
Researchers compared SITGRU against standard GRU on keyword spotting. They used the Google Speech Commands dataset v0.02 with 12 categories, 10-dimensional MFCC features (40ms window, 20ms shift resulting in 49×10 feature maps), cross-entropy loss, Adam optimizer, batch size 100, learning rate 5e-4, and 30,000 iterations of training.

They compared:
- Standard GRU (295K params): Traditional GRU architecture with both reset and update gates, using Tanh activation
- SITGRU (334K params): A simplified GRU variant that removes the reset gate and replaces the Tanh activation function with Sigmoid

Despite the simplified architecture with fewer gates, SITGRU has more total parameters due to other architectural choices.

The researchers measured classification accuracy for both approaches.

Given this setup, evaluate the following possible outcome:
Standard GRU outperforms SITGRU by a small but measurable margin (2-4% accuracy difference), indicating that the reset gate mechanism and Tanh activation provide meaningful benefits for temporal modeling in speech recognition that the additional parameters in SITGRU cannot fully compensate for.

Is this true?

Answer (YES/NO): NO